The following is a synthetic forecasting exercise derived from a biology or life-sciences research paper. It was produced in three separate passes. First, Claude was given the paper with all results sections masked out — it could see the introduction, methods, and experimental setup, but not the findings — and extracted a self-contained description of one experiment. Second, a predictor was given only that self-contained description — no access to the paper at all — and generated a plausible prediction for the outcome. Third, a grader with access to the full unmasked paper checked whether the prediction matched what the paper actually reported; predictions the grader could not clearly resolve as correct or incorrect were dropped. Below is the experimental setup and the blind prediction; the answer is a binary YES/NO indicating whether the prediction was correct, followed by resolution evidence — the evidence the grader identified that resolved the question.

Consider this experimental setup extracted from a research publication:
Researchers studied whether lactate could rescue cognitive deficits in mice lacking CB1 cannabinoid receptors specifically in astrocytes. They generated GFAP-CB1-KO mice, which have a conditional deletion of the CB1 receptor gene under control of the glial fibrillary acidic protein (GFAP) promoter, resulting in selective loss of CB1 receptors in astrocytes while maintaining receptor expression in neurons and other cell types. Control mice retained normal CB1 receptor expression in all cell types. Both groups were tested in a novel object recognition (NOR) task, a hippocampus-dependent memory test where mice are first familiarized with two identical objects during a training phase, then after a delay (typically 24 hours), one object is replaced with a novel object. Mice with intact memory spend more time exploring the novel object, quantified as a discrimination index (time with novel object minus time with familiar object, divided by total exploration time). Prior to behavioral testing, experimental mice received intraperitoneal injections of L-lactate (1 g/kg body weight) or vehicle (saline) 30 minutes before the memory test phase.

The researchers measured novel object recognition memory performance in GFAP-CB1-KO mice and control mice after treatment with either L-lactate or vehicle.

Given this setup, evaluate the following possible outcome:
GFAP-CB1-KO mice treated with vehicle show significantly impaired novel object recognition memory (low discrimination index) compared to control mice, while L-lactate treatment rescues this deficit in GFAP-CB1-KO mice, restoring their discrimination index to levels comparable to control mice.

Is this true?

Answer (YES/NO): YES